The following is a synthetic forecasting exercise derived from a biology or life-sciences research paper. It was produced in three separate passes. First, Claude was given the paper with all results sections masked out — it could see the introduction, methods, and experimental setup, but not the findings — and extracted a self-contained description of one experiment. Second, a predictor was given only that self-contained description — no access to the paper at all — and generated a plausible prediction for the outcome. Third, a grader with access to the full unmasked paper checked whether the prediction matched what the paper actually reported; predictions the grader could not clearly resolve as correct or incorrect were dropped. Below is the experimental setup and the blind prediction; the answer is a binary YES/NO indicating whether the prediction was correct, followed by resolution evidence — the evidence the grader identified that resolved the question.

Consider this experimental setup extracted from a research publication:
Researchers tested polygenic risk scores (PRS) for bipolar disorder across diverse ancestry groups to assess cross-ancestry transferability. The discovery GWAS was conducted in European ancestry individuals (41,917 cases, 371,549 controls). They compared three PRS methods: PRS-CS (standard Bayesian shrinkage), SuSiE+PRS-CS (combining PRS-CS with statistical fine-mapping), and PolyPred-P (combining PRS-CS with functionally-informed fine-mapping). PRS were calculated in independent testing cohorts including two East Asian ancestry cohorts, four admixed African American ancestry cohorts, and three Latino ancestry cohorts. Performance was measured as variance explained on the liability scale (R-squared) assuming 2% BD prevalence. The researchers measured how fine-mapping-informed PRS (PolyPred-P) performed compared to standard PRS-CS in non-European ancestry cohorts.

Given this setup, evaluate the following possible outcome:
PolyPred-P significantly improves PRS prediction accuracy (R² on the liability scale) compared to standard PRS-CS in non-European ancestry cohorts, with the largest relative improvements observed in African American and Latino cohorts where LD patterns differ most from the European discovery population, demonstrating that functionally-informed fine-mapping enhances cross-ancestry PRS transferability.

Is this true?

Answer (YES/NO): NO